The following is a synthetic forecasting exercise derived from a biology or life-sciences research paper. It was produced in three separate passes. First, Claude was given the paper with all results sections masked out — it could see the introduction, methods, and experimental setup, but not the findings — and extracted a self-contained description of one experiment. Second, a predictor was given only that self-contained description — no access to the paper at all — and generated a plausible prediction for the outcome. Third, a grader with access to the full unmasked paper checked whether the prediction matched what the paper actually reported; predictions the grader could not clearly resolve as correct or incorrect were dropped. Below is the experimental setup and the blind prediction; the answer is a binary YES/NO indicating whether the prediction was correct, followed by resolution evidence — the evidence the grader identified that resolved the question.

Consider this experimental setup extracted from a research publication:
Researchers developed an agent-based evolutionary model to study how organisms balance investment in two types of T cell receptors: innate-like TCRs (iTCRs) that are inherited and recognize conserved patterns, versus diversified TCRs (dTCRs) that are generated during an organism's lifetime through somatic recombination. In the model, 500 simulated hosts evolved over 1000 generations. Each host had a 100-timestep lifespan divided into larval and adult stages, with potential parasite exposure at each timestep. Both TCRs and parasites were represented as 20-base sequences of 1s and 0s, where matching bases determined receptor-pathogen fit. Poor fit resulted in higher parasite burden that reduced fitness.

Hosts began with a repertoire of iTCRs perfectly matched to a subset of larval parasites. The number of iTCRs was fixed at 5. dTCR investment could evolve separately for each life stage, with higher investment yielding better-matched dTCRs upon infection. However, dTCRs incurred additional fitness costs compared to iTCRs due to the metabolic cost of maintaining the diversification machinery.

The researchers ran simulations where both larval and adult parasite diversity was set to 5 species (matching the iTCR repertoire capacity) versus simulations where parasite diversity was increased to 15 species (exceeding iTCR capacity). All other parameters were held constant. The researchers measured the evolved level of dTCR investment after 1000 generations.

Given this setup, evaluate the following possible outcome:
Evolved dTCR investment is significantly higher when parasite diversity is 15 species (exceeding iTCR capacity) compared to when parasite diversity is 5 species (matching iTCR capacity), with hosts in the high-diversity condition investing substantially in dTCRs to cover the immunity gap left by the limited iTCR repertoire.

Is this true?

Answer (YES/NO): YES